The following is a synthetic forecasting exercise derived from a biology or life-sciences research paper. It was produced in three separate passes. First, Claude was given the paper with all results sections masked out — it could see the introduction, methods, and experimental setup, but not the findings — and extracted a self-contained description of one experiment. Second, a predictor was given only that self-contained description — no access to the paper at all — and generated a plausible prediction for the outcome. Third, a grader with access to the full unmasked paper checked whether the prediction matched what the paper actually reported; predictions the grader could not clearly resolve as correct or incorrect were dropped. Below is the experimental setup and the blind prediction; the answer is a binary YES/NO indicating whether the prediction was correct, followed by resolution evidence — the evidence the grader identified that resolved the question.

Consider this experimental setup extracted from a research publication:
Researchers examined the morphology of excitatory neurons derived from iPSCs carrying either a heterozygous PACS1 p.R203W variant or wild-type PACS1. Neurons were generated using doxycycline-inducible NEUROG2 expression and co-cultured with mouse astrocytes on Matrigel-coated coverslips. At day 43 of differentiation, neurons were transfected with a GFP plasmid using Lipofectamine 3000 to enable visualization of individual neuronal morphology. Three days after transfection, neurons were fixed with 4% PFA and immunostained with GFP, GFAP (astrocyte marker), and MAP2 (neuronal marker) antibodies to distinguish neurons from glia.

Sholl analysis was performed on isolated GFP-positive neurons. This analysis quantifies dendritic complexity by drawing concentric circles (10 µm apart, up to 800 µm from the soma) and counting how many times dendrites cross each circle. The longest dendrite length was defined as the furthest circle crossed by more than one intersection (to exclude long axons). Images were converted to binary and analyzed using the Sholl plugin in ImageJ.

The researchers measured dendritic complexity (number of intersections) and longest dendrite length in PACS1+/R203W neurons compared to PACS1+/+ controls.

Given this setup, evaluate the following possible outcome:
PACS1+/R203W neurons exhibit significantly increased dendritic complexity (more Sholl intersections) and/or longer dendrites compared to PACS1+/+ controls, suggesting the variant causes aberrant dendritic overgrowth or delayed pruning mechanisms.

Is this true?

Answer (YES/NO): NO